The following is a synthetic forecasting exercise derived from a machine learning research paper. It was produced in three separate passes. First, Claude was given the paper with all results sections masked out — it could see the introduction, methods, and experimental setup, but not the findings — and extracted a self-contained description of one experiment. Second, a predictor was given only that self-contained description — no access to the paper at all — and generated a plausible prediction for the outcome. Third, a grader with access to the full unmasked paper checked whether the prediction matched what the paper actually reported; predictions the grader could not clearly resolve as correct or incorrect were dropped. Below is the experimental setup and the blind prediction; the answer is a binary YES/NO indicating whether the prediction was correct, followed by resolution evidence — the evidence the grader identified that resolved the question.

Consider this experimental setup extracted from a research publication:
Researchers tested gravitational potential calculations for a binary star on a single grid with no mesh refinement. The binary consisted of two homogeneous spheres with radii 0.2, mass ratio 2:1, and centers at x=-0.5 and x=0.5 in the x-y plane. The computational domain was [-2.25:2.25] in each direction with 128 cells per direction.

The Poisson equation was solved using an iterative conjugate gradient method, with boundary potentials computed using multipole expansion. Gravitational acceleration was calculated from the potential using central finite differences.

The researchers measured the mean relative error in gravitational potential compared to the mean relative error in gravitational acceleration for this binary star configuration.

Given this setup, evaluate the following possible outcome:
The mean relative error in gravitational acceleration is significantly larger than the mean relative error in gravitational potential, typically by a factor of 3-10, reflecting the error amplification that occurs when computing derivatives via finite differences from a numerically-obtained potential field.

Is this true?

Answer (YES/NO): NO